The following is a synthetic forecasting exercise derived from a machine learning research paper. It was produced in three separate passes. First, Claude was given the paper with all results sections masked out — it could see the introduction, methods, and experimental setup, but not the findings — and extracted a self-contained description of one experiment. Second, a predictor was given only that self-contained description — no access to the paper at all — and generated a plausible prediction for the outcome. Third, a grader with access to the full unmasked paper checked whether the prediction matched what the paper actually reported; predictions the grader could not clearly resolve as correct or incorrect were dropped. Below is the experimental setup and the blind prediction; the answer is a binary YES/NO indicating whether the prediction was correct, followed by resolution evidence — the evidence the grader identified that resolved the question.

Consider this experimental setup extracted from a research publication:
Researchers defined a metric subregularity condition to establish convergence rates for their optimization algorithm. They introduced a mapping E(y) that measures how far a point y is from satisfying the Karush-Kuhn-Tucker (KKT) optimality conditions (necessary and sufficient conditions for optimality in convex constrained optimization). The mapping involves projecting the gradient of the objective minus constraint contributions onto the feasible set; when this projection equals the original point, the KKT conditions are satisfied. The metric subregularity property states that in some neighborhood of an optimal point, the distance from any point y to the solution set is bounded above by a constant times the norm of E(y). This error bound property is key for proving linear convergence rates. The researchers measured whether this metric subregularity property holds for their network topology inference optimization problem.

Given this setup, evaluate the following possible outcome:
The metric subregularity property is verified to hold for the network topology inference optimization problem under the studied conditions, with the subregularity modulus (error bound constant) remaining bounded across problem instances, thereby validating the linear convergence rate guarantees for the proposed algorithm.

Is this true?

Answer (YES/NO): YES